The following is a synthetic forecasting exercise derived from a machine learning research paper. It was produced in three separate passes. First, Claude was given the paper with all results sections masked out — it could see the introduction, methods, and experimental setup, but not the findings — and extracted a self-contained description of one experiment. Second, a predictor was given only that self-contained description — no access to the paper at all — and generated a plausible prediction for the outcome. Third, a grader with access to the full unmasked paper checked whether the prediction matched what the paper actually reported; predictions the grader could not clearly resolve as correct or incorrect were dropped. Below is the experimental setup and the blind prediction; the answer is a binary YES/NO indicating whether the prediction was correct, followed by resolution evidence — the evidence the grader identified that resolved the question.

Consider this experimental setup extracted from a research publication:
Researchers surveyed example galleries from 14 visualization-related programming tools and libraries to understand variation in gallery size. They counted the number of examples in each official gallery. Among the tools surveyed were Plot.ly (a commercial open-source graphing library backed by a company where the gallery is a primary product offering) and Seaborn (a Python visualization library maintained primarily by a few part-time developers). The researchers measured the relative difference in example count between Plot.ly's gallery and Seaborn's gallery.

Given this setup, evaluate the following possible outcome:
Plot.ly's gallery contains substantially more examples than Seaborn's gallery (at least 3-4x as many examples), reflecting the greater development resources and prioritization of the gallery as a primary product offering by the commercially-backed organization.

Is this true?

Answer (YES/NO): YES